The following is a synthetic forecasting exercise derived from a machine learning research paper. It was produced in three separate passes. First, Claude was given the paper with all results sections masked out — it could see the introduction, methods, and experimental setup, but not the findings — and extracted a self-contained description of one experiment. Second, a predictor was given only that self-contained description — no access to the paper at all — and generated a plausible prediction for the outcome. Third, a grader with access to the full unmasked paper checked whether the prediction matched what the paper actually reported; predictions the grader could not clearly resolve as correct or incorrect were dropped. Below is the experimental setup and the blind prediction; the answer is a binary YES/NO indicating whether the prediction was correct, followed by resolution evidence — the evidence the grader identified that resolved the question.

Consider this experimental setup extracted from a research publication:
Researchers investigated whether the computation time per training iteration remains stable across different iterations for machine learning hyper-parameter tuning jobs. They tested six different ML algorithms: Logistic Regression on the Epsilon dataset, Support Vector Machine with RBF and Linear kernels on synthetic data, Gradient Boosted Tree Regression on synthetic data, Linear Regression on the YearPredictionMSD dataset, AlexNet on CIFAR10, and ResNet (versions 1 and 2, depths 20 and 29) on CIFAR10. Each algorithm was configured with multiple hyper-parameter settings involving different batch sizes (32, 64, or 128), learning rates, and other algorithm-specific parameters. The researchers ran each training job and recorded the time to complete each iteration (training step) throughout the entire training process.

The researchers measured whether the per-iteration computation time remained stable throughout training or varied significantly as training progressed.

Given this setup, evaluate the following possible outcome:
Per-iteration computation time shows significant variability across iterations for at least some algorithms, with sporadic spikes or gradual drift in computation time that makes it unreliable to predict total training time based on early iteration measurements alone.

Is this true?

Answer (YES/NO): NO